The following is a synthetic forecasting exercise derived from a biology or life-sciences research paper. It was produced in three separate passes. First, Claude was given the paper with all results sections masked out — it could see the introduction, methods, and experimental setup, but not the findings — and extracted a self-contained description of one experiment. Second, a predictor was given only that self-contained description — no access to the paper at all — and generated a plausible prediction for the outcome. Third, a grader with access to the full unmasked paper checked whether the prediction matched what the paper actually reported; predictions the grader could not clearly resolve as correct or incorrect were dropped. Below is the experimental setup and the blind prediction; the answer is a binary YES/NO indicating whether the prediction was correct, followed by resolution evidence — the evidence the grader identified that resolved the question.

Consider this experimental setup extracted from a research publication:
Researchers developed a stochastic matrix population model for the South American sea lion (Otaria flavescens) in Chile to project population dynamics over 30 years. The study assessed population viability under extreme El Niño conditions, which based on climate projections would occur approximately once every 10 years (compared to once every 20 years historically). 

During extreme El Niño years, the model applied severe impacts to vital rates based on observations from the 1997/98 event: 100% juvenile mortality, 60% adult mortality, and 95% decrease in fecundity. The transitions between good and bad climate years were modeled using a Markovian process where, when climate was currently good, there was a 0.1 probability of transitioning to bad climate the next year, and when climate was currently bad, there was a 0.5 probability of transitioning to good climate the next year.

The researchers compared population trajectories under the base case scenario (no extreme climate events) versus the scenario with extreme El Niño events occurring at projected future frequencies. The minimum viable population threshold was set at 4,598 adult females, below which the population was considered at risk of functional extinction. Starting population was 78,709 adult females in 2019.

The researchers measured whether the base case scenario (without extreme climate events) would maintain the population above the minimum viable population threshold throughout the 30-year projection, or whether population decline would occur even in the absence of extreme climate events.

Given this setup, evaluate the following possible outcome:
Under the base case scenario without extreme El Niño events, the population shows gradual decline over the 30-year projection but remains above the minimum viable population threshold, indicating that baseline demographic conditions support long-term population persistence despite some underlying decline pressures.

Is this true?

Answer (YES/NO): NO